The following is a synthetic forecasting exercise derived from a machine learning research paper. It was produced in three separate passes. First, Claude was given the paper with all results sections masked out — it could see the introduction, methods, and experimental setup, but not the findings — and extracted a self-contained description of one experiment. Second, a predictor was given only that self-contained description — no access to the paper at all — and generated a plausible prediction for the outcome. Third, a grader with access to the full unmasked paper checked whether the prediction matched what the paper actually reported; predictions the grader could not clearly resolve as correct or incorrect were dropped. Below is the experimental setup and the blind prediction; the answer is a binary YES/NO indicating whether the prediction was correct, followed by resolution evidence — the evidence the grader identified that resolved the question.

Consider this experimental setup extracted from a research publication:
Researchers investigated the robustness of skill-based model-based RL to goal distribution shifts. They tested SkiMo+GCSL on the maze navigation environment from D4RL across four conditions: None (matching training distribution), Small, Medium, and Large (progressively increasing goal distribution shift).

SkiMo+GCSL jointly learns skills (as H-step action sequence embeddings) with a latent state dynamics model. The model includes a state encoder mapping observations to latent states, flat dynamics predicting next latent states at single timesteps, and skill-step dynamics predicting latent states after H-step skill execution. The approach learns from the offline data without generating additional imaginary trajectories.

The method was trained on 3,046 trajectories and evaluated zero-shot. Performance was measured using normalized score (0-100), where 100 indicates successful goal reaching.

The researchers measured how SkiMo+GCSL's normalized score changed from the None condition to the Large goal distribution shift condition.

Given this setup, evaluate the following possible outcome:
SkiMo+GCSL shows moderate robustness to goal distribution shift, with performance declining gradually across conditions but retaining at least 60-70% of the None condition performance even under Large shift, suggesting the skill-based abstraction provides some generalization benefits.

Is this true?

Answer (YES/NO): NO